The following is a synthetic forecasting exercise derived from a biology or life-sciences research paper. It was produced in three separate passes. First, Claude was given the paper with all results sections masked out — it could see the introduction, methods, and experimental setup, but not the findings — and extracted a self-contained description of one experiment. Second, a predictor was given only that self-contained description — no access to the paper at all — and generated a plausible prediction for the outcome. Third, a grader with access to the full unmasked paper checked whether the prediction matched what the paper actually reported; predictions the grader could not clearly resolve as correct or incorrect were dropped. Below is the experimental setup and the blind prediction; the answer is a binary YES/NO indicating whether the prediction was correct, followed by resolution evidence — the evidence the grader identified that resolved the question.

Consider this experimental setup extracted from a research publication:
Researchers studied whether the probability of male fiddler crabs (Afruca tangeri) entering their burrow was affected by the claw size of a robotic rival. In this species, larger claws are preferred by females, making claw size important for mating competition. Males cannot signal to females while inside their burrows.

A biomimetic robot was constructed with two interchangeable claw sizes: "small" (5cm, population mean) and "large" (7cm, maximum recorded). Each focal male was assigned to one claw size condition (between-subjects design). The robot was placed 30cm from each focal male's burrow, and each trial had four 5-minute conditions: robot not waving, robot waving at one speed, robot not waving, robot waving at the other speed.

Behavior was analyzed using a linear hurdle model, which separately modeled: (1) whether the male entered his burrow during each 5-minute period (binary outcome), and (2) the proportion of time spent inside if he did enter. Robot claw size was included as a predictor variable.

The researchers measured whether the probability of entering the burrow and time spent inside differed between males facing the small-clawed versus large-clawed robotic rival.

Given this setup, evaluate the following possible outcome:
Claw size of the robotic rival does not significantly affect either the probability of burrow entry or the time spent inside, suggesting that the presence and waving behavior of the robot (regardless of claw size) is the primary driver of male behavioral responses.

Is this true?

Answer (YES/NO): NO